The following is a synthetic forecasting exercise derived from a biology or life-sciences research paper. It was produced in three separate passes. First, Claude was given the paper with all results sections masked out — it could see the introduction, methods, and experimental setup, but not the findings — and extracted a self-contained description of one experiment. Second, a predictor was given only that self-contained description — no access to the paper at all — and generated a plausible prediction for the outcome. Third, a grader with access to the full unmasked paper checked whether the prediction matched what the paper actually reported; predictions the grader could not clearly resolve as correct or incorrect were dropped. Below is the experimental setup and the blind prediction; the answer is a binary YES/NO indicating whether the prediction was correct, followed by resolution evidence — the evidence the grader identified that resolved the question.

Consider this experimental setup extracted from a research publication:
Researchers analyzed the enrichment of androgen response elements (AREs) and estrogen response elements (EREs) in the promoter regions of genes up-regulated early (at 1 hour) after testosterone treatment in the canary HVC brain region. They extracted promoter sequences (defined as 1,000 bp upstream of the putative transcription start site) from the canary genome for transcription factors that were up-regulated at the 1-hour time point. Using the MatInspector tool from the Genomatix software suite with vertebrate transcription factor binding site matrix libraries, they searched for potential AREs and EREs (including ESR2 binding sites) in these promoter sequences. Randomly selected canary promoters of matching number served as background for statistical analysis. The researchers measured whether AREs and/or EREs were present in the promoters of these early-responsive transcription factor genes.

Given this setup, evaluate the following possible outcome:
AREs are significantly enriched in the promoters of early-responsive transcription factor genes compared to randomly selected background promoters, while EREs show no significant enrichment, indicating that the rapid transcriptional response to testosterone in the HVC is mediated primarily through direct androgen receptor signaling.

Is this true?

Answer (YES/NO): NO